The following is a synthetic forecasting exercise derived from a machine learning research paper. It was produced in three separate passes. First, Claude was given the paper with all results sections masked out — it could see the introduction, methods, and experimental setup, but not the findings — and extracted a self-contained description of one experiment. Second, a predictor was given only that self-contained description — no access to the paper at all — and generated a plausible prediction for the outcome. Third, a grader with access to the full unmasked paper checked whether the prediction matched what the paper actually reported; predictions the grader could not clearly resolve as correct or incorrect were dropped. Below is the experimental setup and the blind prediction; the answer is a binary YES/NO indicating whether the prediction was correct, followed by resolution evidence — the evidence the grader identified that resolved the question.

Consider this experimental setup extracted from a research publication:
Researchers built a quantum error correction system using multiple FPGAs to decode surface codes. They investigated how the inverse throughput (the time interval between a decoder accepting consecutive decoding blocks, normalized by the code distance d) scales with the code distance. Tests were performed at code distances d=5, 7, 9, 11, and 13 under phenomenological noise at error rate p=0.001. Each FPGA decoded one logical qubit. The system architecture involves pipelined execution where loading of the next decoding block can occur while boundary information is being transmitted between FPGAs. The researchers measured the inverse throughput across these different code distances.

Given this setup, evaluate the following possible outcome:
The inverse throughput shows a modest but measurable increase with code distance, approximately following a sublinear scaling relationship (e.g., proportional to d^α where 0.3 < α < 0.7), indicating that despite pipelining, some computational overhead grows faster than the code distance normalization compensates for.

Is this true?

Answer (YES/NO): NO